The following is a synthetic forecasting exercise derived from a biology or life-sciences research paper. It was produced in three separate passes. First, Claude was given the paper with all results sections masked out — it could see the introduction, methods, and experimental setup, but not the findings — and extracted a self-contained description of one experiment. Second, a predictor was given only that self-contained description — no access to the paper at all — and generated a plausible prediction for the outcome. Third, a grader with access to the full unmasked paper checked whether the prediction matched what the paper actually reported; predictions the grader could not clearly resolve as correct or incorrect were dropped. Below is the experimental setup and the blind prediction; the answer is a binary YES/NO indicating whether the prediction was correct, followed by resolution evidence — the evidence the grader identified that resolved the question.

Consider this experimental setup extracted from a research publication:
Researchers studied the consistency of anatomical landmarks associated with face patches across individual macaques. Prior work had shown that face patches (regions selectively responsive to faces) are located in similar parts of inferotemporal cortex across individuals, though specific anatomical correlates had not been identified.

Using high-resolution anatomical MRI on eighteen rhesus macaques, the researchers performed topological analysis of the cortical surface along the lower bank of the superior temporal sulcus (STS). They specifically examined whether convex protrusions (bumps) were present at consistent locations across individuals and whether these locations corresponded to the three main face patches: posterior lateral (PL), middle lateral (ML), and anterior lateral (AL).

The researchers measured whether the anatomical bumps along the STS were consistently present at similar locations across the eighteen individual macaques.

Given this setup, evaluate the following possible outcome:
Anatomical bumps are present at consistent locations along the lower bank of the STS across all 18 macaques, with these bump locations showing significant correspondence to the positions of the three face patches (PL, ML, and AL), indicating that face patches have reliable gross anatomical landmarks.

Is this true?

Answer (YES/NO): YES